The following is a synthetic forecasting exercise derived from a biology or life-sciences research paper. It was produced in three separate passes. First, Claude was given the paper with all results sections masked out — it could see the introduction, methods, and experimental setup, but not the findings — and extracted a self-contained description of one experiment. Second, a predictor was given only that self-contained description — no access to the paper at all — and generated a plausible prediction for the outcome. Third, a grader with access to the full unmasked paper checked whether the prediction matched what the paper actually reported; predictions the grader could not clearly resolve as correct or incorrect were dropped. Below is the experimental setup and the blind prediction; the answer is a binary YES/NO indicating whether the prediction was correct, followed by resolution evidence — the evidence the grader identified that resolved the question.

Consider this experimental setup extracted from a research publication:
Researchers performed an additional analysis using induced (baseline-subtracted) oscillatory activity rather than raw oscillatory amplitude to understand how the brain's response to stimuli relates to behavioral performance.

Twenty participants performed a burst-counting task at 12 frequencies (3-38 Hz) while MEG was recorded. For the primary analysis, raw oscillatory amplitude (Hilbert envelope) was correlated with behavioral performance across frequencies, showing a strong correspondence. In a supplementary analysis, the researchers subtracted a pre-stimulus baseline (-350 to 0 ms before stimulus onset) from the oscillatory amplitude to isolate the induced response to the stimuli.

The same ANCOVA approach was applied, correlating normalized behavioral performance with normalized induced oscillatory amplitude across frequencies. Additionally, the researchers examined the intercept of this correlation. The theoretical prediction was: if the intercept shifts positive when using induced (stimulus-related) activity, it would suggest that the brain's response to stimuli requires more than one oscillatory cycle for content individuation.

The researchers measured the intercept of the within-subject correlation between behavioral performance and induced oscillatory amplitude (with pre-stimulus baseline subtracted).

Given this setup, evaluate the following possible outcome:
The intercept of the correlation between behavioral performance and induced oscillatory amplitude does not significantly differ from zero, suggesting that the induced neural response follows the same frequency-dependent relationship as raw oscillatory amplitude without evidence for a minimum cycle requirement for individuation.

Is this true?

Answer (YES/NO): NO